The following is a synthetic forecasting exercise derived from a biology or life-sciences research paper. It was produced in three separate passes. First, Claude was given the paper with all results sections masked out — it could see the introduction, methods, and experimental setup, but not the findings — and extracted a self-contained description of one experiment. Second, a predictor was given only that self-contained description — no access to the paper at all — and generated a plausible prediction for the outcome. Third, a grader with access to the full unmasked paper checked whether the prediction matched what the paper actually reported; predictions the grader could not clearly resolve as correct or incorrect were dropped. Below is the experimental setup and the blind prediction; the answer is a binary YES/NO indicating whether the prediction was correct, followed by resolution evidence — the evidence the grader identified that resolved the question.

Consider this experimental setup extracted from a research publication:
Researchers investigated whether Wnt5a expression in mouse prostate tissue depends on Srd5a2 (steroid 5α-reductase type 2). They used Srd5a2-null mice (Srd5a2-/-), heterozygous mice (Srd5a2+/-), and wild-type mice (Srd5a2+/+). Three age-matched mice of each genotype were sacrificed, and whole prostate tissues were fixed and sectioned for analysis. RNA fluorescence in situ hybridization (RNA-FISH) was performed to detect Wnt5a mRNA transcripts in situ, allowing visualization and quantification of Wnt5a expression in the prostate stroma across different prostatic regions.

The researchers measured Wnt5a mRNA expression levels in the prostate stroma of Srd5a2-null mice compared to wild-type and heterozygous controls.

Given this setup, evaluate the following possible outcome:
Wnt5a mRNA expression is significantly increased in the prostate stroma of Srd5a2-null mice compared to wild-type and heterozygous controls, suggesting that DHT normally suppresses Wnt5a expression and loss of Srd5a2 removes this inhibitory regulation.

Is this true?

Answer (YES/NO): NO